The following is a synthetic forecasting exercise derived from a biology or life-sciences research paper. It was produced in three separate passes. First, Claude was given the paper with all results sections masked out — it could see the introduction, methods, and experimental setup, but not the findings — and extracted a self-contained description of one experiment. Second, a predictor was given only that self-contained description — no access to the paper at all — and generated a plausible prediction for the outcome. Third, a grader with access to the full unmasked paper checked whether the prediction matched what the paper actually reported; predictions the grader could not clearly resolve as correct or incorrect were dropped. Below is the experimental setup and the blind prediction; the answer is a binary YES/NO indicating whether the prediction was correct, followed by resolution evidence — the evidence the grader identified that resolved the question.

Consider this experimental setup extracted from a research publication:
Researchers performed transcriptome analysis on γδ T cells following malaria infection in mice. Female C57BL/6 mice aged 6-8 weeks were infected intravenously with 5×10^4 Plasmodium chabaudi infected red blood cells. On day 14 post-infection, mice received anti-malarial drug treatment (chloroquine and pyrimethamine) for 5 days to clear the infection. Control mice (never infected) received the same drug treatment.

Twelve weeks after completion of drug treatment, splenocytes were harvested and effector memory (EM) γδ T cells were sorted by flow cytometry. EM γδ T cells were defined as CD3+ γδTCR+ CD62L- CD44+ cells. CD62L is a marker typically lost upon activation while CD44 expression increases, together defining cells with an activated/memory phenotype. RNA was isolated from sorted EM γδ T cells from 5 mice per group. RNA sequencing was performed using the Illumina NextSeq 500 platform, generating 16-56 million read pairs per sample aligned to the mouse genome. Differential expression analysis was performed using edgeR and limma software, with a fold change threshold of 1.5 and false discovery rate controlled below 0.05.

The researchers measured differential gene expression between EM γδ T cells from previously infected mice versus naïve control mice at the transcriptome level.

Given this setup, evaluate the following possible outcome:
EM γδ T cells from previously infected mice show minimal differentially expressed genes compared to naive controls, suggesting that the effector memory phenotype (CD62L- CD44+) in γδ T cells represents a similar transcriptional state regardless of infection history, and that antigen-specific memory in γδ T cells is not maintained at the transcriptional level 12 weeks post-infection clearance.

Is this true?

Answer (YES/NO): NO